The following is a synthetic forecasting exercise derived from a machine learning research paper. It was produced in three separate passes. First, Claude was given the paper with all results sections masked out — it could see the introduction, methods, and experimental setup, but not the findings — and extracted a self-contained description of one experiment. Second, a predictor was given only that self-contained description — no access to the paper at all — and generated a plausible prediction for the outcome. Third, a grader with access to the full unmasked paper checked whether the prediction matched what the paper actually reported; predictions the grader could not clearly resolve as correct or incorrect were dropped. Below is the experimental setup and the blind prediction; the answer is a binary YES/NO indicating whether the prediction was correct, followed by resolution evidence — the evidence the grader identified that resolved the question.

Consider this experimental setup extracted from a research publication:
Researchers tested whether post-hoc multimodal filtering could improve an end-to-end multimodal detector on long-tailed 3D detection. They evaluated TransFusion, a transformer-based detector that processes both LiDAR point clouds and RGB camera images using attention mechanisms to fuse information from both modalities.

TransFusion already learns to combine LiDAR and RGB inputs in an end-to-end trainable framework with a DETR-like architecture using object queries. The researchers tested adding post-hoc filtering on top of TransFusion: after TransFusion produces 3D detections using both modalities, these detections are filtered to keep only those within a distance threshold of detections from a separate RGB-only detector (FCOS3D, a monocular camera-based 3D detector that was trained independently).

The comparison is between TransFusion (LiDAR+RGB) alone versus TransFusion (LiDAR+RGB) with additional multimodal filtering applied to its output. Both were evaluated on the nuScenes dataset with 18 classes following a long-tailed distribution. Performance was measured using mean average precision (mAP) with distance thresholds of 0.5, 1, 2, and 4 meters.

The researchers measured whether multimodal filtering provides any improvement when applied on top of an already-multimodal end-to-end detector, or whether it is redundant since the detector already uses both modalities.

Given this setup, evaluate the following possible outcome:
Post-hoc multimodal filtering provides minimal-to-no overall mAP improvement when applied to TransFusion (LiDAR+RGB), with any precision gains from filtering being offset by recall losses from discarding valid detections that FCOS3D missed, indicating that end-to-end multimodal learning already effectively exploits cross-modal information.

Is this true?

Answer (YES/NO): NO